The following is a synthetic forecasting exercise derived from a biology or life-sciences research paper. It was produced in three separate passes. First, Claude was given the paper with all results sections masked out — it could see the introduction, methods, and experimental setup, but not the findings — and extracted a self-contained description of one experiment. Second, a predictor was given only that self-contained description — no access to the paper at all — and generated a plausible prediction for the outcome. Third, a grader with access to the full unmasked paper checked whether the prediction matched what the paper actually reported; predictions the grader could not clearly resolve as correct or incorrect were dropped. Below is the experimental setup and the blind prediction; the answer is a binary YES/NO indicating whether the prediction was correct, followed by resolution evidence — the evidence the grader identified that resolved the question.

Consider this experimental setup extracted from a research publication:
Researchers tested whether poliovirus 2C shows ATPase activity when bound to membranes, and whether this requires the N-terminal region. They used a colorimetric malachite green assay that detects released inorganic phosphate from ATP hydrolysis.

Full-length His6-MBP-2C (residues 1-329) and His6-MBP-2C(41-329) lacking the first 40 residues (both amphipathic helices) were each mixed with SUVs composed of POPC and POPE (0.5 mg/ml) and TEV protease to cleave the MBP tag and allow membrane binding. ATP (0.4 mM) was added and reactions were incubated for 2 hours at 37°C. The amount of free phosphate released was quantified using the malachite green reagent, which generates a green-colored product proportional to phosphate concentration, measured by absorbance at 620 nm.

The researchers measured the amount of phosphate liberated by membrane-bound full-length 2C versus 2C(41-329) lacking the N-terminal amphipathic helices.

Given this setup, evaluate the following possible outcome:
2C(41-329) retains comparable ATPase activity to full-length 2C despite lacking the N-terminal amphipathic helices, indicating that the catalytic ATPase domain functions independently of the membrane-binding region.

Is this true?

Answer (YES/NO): NO